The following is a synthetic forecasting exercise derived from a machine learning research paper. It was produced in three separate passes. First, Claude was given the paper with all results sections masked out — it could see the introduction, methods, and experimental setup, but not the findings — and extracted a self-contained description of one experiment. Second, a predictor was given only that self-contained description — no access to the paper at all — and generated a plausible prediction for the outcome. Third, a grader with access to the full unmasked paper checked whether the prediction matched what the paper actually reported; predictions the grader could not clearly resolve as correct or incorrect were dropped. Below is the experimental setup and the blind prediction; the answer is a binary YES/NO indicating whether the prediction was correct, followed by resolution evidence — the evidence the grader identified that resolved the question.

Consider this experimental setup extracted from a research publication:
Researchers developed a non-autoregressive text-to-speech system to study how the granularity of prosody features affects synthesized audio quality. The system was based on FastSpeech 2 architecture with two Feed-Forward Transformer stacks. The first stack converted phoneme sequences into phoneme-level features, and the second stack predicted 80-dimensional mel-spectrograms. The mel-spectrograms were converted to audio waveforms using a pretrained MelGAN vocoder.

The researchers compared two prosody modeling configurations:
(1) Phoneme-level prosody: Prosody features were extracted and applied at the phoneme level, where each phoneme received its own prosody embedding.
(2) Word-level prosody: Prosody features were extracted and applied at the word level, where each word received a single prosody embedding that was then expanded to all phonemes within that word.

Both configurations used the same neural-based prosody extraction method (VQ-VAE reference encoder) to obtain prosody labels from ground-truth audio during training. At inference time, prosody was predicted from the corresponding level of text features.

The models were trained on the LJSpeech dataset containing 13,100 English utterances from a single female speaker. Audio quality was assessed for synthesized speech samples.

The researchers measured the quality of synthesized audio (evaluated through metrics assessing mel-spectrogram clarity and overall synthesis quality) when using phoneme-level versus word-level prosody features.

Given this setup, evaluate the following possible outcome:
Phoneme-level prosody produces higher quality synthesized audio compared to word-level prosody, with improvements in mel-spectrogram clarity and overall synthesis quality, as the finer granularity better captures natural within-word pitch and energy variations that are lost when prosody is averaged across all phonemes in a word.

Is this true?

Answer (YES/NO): YES